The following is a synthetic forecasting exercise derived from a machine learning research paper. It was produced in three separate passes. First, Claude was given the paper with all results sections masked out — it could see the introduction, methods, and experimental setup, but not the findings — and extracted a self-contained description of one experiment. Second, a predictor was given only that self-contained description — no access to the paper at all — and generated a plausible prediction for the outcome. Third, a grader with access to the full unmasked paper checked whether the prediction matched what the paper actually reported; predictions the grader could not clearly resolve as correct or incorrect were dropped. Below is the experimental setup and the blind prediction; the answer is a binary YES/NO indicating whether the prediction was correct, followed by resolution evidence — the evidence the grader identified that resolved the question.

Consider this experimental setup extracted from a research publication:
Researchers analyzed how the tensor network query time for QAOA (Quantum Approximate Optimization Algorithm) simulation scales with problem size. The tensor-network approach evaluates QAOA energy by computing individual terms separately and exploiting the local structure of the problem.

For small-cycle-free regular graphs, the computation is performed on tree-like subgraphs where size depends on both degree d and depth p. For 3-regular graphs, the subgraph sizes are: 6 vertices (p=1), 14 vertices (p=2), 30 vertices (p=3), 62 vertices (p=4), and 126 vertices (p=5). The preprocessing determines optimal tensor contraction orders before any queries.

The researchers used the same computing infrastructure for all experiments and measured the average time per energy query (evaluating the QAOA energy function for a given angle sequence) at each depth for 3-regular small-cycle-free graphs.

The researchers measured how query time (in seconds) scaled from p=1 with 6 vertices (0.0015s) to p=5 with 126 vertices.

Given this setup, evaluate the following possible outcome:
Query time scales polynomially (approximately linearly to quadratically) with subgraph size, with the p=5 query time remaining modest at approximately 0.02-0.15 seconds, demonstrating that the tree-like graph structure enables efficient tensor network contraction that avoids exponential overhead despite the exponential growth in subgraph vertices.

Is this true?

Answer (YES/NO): YES